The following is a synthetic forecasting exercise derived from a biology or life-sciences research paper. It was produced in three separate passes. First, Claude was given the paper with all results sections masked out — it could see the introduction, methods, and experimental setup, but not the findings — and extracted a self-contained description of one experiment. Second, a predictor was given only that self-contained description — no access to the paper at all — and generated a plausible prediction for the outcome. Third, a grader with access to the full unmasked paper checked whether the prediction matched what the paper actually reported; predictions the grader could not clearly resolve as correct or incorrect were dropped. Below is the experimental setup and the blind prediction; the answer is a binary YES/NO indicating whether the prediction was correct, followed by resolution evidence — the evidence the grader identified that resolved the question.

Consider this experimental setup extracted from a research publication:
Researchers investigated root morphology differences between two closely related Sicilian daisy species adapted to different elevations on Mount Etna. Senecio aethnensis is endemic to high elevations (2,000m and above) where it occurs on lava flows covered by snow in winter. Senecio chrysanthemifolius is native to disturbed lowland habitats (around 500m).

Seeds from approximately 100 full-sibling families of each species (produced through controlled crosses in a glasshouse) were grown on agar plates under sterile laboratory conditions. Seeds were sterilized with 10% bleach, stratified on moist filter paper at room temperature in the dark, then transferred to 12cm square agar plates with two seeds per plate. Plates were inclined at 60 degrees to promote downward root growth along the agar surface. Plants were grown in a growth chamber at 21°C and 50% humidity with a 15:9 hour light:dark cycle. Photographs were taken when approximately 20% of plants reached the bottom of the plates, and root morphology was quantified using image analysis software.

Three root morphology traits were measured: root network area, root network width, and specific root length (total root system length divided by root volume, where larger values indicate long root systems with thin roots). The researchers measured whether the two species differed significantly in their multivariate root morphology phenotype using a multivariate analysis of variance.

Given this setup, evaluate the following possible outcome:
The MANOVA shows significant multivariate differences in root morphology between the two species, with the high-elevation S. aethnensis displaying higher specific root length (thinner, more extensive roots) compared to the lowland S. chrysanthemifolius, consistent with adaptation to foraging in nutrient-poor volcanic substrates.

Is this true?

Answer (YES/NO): NO